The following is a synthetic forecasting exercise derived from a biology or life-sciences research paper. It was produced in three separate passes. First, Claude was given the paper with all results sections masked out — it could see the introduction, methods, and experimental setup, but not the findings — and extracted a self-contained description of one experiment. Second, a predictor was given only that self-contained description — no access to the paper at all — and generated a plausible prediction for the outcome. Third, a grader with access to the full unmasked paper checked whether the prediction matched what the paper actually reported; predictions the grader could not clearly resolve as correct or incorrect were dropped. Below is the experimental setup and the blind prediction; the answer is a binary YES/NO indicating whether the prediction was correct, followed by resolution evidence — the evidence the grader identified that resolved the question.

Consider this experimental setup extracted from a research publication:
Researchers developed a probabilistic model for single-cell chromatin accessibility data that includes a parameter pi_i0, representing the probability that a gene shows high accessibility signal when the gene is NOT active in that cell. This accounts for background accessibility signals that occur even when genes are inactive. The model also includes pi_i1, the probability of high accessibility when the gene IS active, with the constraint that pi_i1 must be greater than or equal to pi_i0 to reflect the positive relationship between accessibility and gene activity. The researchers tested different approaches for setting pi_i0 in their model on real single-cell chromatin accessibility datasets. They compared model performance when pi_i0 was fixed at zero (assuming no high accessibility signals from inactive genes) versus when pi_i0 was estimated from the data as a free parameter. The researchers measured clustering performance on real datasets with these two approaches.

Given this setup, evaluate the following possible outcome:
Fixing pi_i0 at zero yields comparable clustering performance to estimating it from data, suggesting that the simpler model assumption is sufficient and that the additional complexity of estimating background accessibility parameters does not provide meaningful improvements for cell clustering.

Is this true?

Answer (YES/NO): YES